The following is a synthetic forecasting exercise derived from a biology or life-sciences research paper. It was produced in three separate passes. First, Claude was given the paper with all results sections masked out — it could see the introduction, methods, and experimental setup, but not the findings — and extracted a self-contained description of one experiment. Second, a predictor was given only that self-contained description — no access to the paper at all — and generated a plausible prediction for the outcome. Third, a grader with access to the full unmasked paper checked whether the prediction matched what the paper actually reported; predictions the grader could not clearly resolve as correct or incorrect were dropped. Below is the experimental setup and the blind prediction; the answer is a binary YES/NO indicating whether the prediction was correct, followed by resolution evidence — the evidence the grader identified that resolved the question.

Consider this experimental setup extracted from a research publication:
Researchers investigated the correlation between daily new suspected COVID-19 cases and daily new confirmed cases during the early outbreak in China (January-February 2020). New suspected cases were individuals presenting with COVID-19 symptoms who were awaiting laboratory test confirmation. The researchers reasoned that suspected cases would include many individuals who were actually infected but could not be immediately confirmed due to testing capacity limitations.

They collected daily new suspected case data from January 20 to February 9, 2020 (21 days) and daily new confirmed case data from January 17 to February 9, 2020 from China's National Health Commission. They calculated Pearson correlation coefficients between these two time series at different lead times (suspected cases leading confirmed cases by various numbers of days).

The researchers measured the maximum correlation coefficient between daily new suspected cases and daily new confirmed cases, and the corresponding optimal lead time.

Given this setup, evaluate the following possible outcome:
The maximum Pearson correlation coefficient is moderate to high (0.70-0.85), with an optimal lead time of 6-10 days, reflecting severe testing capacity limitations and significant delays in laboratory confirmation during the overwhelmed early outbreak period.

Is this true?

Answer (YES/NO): NO